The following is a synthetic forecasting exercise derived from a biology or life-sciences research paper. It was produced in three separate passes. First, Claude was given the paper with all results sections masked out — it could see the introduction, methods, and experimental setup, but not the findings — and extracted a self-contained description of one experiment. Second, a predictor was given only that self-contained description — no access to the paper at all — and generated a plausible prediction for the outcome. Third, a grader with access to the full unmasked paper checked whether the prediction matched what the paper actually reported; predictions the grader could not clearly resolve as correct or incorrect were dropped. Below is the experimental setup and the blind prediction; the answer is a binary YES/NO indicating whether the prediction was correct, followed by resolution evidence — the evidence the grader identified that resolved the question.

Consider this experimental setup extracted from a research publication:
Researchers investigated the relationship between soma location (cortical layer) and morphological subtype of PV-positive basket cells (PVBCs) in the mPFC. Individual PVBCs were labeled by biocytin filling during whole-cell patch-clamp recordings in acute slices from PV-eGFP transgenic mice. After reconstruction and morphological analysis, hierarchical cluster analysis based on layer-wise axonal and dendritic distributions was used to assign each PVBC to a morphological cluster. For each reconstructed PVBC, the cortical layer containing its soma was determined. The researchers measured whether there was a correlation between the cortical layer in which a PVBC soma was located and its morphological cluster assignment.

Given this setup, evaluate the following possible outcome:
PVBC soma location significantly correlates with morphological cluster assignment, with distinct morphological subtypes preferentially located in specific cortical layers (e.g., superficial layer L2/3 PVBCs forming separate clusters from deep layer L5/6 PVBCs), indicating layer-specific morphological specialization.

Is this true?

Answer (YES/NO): YES